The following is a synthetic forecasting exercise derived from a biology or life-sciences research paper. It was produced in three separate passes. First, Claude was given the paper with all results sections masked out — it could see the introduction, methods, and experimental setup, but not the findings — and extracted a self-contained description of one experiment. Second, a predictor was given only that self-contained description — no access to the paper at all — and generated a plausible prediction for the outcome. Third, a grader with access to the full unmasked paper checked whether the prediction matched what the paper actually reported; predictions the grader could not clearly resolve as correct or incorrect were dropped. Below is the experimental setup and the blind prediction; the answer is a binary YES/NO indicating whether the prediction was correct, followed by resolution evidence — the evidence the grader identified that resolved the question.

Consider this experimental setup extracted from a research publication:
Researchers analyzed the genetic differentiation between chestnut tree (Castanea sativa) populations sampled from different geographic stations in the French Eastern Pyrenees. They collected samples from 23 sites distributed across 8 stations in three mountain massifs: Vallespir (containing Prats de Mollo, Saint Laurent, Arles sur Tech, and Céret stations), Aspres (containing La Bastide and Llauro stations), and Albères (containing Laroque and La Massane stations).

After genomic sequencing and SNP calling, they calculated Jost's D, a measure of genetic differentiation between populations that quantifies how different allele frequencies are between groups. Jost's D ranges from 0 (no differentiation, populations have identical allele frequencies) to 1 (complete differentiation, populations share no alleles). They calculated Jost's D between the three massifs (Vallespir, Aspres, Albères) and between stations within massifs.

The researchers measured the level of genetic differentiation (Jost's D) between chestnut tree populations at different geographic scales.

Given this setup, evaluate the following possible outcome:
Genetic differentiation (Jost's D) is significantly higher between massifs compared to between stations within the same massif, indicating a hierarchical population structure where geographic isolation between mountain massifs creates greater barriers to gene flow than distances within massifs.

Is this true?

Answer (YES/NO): NO